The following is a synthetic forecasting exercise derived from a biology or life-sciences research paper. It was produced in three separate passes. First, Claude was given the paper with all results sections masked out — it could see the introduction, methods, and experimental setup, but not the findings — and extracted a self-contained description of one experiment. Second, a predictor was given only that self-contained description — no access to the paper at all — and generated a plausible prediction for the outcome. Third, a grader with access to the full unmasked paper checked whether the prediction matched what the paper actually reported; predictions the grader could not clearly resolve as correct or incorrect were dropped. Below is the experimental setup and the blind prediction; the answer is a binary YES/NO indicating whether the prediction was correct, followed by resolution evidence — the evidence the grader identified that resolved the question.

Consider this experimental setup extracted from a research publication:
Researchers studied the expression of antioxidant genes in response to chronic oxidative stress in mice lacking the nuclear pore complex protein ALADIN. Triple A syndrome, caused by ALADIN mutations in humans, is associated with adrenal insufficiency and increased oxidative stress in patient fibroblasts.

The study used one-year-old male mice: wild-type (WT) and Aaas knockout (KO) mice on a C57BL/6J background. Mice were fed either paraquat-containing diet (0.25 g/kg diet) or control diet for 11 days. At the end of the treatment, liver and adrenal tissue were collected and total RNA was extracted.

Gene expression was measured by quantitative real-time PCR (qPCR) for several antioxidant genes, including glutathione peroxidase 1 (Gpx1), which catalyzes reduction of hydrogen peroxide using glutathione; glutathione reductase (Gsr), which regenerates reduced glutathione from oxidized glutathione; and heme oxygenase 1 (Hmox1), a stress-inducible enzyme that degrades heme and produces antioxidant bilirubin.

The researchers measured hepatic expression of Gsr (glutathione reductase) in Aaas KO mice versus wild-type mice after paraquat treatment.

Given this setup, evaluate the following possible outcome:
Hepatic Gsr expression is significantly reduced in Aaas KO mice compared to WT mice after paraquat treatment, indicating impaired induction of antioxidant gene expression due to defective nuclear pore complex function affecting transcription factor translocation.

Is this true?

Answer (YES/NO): NO